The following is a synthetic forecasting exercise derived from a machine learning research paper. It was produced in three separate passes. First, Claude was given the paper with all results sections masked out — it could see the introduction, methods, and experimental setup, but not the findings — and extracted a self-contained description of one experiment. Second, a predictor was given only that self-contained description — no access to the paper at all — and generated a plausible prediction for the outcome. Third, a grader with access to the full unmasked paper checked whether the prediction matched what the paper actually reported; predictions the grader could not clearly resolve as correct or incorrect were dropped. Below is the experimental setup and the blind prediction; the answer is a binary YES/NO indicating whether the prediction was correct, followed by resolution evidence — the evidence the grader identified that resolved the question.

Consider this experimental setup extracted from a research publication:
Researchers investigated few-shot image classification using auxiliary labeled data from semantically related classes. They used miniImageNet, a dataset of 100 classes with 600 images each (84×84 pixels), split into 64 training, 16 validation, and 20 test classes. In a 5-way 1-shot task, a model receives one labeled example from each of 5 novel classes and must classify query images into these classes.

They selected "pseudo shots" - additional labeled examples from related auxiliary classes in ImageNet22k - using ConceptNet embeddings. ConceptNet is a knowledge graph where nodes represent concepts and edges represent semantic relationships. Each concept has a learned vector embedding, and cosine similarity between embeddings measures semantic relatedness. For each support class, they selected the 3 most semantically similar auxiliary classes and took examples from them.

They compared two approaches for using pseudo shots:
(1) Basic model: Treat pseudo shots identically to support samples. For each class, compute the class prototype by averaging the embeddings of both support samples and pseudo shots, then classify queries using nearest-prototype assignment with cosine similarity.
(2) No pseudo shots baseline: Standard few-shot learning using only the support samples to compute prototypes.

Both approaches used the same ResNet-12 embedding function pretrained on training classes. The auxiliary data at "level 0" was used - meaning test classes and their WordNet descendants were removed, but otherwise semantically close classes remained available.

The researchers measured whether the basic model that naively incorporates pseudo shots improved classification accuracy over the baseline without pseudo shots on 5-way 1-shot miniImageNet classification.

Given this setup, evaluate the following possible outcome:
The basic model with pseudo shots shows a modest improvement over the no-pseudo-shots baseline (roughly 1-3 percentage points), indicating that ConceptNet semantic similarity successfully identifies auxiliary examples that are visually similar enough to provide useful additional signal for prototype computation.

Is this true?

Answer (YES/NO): YES